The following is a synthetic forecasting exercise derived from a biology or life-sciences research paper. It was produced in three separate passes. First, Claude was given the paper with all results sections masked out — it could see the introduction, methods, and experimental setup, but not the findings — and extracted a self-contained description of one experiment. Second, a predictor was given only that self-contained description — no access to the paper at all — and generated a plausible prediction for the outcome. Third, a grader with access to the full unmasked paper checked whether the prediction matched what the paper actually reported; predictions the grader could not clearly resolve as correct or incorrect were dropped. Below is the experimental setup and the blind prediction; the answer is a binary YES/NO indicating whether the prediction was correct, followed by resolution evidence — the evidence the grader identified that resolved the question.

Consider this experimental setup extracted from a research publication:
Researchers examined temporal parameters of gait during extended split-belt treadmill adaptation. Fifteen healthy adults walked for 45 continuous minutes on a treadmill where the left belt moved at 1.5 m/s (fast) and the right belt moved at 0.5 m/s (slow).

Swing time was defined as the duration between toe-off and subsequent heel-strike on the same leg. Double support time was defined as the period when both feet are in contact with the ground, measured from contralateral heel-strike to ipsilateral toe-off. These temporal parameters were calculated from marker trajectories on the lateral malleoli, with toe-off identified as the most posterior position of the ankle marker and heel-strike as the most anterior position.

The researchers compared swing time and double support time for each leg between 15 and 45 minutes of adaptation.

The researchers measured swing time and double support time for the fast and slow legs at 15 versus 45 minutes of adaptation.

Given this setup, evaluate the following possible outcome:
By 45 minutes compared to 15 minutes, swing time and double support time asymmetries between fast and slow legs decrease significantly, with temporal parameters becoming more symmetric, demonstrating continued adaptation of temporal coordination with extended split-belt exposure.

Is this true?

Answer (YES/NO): NO